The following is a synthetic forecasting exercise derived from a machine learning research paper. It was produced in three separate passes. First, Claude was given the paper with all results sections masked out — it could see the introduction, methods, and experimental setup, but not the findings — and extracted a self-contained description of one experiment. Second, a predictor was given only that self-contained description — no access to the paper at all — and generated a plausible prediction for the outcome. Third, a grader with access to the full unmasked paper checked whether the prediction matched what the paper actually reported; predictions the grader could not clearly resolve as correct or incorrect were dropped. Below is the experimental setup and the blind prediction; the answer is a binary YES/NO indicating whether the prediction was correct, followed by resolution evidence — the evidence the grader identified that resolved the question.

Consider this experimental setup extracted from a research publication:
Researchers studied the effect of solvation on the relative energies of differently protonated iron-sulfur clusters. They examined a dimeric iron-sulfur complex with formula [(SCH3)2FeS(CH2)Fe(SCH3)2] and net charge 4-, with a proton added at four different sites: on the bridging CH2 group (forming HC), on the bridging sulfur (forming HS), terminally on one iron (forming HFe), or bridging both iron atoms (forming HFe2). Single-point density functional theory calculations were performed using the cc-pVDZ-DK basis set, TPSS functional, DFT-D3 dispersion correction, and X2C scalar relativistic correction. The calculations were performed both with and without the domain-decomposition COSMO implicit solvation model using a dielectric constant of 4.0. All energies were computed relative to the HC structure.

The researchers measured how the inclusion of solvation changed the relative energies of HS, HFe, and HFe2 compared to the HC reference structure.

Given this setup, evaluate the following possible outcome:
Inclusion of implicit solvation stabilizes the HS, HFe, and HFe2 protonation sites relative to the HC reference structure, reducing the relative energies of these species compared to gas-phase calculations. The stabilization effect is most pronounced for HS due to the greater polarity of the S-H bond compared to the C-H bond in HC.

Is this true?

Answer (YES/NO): NO